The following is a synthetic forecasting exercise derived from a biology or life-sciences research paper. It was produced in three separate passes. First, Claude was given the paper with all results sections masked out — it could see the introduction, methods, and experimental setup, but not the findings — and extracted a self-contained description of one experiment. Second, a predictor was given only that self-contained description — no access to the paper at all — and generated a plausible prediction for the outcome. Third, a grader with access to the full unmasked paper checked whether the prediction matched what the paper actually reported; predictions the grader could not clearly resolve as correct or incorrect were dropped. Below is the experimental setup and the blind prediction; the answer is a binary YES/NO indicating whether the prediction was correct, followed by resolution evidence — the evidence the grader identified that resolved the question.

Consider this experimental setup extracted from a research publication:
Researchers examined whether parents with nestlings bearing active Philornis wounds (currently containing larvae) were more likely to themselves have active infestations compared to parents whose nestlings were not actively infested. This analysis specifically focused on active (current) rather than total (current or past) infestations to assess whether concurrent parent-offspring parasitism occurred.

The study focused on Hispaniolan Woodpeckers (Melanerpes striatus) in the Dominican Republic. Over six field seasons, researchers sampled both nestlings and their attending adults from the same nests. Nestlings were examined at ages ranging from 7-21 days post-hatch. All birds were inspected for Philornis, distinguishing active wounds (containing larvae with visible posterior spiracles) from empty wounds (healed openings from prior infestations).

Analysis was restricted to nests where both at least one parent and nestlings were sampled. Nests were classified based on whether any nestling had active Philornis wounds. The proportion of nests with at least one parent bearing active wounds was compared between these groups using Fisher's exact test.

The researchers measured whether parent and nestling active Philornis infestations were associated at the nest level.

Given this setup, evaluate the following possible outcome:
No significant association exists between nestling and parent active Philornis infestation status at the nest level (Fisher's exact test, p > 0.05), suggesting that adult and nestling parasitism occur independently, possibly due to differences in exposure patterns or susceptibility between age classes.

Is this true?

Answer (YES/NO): NO